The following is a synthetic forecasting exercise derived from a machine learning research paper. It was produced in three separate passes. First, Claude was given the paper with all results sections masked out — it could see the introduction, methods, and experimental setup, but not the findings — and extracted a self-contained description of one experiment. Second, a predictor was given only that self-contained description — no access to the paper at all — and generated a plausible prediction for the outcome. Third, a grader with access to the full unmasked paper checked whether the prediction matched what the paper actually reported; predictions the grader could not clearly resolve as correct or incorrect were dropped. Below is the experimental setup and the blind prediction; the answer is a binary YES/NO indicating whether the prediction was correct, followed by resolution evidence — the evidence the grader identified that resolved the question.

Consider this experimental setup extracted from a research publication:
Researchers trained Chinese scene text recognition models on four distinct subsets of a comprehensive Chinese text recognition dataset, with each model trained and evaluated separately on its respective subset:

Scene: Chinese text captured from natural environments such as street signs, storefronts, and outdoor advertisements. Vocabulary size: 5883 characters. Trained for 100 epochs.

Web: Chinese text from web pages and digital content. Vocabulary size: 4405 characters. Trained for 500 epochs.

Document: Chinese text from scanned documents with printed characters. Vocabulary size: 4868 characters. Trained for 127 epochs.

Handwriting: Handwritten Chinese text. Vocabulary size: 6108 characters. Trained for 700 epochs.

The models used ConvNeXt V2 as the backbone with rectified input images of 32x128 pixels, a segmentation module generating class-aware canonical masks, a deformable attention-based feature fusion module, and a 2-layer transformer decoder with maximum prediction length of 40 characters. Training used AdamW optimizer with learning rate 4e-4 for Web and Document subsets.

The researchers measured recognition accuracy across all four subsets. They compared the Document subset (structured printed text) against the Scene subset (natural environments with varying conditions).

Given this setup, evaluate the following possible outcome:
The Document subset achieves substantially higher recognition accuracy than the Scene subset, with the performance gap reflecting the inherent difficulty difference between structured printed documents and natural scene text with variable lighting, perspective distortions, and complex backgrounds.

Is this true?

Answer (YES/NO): YES